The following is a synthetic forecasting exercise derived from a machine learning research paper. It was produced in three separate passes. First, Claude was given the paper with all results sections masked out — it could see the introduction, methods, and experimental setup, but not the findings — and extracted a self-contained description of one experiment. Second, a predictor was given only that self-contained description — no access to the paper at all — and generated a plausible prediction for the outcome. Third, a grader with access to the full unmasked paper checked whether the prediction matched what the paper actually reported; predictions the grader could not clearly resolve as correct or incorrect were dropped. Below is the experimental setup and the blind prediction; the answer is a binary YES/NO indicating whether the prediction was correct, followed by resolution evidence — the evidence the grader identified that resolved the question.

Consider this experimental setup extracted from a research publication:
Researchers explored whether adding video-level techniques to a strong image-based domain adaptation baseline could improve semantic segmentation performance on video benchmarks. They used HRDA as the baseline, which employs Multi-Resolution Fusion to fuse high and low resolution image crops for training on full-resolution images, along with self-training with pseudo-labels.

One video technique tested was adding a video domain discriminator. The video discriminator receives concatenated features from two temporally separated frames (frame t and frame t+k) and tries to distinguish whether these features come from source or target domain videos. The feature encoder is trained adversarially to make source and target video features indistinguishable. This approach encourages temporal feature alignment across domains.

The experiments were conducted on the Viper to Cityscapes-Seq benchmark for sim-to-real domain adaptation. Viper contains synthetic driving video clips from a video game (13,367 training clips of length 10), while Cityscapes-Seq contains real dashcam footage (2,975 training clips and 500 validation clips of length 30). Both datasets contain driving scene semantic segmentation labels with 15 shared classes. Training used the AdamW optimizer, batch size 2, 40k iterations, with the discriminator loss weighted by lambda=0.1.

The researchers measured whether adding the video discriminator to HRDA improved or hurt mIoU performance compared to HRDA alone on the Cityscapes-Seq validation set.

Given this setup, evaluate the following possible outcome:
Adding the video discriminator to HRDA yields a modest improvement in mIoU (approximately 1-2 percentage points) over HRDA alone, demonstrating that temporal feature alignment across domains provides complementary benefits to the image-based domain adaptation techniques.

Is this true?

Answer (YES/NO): NO